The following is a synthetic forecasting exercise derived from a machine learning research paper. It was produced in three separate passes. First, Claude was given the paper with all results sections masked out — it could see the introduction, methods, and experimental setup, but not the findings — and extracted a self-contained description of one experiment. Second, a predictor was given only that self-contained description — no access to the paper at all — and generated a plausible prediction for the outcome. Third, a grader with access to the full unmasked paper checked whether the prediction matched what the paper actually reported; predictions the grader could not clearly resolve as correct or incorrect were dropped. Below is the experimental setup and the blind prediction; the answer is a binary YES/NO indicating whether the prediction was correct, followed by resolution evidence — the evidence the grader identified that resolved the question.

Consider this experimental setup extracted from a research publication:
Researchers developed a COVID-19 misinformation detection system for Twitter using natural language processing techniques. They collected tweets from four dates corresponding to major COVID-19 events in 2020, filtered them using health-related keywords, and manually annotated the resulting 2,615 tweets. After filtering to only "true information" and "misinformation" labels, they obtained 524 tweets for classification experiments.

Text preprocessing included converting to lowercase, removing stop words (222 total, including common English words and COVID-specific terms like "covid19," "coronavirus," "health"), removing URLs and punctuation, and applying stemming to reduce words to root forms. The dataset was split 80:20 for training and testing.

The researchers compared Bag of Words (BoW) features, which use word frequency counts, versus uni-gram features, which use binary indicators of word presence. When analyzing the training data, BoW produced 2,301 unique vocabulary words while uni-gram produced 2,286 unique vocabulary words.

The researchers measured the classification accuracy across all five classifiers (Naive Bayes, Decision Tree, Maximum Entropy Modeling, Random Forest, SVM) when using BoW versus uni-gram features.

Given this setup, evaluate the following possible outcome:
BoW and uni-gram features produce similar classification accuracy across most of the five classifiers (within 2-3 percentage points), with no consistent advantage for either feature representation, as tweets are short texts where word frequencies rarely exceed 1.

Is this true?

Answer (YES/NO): NO